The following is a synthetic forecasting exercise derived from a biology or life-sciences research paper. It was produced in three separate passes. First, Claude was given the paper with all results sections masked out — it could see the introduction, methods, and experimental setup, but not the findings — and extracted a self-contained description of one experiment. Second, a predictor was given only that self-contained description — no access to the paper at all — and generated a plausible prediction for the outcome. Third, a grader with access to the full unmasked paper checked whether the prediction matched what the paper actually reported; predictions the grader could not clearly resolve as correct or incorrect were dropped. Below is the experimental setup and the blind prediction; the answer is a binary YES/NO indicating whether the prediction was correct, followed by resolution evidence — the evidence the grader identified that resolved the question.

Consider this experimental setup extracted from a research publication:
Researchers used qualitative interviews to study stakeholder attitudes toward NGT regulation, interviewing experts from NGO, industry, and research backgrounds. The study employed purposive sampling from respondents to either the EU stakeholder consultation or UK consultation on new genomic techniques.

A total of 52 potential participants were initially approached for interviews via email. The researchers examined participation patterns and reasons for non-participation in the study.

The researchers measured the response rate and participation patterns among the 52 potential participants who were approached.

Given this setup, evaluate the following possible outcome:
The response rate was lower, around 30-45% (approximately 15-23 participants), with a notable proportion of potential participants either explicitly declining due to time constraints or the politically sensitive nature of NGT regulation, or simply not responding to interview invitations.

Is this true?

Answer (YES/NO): NO